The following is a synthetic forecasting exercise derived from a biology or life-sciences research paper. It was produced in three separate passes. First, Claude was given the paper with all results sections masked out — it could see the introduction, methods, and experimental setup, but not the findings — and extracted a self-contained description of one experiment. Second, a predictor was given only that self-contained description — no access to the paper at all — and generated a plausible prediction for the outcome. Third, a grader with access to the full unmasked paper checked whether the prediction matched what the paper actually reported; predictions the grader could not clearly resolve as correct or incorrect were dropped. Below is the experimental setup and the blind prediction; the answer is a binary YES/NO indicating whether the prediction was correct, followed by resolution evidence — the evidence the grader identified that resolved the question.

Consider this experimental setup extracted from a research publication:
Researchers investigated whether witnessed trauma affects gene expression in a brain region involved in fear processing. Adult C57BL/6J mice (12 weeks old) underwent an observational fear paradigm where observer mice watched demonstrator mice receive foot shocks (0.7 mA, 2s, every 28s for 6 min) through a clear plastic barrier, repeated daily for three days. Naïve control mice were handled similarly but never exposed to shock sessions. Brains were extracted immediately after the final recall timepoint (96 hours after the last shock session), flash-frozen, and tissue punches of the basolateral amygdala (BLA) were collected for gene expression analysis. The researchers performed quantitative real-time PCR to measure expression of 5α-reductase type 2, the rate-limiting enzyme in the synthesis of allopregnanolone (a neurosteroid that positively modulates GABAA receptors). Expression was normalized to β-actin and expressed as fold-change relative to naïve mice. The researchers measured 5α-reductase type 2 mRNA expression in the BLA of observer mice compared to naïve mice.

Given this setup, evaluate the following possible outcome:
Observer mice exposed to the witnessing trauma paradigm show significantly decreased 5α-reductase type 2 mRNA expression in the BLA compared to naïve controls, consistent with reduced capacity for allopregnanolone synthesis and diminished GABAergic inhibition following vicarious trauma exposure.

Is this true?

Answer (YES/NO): YES